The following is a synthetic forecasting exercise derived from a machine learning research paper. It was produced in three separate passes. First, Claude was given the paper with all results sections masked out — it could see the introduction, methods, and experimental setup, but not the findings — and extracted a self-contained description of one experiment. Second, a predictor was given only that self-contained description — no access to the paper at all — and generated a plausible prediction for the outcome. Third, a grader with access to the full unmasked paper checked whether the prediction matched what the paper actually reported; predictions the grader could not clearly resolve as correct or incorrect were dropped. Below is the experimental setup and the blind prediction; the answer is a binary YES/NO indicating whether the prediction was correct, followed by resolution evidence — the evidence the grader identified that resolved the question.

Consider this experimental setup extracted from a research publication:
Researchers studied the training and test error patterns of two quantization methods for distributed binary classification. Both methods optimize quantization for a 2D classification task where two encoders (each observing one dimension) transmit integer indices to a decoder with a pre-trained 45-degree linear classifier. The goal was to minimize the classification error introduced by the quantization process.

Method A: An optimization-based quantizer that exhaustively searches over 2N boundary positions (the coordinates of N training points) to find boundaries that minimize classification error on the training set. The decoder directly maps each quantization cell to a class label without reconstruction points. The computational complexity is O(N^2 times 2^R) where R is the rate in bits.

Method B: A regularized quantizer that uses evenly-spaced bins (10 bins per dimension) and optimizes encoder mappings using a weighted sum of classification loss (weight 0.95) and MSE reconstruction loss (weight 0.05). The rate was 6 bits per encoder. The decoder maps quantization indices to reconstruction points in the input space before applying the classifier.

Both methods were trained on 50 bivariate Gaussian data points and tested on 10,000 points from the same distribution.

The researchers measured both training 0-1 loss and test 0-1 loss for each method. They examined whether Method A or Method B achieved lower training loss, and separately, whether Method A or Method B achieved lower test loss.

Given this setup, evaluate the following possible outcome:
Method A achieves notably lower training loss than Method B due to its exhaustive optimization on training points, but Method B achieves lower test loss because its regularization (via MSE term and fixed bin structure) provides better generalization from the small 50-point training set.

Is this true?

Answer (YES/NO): YES